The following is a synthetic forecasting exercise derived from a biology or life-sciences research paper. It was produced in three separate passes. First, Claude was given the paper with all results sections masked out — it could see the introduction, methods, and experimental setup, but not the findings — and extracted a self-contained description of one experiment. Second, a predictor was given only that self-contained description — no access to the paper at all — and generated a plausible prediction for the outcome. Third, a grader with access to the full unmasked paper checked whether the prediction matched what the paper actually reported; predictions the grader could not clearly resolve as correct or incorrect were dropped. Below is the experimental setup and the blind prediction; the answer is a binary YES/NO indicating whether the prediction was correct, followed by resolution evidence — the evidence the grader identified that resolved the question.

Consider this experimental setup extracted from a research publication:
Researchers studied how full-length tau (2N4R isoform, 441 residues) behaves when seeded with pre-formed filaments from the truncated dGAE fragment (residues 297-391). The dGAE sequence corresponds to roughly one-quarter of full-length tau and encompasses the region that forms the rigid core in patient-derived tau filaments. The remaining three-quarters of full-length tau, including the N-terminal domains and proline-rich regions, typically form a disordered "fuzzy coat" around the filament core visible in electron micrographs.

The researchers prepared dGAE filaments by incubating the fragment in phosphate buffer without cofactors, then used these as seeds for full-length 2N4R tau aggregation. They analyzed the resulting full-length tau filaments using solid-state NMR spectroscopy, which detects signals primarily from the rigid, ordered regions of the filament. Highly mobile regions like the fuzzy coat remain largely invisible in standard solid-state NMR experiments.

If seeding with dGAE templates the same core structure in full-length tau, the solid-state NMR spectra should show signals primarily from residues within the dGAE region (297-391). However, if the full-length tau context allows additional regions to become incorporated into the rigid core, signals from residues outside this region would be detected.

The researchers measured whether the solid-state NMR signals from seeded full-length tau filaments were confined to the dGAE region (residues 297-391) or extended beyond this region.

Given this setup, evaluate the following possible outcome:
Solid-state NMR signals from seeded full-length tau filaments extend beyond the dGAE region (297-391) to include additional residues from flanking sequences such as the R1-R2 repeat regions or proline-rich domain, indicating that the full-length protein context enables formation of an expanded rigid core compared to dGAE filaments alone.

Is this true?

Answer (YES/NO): NO